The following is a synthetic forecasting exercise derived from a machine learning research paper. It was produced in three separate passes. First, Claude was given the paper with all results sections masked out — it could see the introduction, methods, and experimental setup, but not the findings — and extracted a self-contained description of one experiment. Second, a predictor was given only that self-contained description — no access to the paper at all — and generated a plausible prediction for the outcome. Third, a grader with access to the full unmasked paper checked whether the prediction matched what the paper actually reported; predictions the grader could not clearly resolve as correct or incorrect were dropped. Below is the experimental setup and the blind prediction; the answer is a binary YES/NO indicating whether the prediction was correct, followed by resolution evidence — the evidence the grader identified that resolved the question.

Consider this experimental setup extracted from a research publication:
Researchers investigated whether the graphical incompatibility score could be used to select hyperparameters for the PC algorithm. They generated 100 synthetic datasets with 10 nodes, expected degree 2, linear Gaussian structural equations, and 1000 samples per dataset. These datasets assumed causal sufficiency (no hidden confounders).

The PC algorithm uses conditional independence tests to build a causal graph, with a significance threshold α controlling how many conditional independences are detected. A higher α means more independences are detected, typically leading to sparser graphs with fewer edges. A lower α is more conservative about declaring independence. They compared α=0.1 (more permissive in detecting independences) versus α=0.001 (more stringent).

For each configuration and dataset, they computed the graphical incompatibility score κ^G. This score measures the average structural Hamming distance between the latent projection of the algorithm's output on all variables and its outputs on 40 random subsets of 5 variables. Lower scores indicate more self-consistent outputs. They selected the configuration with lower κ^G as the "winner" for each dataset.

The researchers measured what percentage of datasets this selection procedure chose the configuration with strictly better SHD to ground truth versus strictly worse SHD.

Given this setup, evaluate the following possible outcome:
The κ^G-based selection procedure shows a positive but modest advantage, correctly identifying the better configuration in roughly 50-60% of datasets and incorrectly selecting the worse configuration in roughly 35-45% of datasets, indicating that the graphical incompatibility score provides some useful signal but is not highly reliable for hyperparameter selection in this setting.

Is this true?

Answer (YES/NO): NO